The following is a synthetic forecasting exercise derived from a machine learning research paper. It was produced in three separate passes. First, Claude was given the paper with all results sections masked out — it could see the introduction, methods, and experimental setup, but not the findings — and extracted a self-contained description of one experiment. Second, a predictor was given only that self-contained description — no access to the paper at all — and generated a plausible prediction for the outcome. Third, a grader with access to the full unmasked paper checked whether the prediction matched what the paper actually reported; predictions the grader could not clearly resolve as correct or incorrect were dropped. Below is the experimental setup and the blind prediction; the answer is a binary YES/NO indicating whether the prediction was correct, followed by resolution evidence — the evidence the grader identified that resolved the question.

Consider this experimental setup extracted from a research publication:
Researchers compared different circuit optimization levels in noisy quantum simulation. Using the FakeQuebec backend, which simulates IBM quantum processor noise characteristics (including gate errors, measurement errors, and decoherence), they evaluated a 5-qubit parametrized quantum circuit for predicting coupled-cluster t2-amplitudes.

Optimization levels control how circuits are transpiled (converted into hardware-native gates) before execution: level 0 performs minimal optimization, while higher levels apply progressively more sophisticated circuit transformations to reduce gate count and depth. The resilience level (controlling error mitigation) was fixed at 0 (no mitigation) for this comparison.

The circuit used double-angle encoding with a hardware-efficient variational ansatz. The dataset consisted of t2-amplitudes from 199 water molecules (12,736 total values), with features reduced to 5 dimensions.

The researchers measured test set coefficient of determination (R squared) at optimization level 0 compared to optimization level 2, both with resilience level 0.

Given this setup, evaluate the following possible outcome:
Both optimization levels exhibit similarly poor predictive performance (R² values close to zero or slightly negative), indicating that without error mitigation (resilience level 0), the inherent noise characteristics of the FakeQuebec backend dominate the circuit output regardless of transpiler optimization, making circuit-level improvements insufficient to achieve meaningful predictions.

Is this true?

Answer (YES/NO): NO